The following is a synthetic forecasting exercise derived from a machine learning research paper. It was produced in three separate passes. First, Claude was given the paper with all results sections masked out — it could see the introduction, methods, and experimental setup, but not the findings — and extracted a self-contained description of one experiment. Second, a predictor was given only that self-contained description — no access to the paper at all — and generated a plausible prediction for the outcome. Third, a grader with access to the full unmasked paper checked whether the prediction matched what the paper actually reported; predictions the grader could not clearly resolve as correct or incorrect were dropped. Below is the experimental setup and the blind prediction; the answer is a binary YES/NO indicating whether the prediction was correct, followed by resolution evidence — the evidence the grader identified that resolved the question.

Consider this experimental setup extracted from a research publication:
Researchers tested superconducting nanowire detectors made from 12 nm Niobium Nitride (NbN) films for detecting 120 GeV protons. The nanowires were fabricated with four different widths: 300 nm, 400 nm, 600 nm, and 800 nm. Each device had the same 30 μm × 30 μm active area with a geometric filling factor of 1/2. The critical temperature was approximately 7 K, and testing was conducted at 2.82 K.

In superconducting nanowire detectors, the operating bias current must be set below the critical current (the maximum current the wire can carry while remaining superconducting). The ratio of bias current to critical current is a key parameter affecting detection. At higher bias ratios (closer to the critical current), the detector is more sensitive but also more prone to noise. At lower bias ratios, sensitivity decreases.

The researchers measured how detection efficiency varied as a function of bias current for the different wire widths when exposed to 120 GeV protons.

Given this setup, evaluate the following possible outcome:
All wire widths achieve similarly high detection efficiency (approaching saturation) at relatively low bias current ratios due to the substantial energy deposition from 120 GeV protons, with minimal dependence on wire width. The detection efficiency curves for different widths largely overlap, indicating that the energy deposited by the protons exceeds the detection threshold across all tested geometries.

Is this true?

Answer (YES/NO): NO